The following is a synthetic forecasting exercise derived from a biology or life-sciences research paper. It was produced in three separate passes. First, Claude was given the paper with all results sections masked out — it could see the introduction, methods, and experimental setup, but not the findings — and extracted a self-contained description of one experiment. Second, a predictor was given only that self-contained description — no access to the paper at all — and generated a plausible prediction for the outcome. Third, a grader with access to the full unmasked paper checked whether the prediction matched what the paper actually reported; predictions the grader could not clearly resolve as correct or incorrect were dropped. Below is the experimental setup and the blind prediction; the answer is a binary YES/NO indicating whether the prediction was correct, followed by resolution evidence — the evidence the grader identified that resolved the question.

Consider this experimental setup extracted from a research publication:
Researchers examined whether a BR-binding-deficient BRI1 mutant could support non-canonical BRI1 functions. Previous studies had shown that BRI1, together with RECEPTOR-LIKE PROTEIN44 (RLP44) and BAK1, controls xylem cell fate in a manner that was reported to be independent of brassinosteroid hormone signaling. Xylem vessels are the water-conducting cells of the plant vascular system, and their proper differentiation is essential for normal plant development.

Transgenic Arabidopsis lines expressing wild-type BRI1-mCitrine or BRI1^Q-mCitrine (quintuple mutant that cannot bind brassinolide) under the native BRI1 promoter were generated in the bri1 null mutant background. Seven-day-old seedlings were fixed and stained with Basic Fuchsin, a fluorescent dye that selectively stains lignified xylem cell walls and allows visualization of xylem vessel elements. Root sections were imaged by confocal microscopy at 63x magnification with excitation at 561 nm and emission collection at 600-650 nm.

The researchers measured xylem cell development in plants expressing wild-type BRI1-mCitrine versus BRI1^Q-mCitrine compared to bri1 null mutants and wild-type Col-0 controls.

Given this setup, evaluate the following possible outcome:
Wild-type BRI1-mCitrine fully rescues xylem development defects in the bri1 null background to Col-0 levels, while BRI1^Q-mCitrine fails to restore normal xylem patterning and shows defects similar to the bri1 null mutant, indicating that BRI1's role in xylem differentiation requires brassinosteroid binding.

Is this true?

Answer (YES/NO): NO